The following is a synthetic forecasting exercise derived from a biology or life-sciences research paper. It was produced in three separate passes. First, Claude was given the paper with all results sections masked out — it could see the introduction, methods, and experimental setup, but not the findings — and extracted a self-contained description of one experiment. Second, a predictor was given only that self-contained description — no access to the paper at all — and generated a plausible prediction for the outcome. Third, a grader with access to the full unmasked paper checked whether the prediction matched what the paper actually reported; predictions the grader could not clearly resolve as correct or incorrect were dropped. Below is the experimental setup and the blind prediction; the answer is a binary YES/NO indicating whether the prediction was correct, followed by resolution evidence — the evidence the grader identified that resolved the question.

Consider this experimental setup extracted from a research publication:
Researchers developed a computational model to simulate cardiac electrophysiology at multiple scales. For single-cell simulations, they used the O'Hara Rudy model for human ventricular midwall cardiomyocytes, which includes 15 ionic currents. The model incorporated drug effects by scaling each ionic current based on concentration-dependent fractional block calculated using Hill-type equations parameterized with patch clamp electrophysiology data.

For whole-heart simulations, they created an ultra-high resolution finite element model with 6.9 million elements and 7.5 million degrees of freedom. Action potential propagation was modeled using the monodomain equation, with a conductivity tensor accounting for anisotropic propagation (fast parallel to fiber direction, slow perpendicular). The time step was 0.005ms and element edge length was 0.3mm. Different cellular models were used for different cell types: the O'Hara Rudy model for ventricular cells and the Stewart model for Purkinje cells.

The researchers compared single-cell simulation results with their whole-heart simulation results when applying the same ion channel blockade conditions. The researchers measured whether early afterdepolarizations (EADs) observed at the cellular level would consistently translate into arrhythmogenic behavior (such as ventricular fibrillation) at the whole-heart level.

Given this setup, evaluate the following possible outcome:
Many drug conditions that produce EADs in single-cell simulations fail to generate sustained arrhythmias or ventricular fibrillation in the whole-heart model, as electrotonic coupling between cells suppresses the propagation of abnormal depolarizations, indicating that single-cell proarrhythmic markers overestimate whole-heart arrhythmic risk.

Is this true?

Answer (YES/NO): YES